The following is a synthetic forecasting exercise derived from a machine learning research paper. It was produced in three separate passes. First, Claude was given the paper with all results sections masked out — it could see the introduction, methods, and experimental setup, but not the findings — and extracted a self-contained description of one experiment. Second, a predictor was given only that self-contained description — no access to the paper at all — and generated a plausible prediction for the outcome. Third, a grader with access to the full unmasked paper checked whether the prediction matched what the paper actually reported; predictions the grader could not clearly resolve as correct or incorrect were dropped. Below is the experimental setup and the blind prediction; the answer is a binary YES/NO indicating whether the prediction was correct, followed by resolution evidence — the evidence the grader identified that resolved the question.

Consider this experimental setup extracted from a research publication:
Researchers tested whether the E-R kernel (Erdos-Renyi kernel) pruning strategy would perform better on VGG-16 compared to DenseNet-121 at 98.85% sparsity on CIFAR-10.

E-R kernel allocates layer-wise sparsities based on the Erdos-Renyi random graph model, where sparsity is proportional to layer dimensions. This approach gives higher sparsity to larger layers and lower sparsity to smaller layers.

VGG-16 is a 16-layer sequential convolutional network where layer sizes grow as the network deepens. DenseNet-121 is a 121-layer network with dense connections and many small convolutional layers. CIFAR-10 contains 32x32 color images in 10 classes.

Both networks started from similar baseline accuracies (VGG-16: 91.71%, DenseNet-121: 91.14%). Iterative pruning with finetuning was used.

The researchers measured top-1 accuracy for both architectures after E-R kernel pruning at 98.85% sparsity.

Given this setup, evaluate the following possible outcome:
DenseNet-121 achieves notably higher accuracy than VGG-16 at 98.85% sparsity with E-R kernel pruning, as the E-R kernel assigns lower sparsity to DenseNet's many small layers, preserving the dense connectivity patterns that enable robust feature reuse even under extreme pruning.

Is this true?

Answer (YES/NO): NO